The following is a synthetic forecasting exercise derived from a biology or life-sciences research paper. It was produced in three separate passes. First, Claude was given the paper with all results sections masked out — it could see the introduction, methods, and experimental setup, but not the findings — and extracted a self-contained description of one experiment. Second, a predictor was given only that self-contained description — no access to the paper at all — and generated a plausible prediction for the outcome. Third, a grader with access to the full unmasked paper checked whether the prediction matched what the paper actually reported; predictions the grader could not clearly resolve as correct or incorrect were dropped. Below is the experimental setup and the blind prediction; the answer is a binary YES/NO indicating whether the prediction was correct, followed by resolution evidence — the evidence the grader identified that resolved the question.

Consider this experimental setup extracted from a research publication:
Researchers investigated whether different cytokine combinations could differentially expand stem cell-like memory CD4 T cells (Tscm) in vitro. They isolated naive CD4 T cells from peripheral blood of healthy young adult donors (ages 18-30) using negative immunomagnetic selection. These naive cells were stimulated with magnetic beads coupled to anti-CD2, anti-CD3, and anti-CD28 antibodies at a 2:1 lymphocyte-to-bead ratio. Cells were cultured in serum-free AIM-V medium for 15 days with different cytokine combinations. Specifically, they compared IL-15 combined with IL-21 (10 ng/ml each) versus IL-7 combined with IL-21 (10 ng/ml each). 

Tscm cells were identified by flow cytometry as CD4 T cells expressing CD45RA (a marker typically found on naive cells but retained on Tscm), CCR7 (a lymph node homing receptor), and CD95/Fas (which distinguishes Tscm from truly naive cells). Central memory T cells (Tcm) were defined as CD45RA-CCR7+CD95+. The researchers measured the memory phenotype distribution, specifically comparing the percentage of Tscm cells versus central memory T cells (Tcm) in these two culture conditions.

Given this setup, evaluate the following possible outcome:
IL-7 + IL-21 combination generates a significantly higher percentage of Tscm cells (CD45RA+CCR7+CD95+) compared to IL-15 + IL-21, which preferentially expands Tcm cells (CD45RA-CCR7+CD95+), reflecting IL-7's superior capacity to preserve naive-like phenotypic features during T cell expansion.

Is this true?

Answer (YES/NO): YES